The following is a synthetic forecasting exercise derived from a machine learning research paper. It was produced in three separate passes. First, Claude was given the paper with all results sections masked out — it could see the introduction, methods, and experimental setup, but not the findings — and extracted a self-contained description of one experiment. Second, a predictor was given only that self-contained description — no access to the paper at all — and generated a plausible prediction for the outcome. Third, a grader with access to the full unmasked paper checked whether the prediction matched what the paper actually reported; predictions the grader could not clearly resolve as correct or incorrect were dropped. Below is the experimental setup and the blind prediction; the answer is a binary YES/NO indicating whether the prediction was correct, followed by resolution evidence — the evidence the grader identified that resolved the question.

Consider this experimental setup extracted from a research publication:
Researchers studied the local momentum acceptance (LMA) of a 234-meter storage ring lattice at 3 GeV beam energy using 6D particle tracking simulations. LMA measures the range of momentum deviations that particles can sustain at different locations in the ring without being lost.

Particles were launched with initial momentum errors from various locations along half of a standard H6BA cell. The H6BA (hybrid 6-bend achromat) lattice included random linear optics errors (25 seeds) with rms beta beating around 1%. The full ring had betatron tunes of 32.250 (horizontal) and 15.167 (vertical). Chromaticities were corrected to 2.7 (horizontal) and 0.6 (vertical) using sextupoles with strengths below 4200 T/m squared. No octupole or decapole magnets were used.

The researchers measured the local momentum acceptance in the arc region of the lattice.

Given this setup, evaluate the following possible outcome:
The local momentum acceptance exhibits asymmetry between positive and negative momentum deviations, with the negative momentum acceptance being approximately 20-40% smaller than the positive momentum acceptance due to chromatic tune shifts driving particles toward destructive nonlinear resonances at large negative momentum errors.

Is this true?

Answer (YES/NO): NO